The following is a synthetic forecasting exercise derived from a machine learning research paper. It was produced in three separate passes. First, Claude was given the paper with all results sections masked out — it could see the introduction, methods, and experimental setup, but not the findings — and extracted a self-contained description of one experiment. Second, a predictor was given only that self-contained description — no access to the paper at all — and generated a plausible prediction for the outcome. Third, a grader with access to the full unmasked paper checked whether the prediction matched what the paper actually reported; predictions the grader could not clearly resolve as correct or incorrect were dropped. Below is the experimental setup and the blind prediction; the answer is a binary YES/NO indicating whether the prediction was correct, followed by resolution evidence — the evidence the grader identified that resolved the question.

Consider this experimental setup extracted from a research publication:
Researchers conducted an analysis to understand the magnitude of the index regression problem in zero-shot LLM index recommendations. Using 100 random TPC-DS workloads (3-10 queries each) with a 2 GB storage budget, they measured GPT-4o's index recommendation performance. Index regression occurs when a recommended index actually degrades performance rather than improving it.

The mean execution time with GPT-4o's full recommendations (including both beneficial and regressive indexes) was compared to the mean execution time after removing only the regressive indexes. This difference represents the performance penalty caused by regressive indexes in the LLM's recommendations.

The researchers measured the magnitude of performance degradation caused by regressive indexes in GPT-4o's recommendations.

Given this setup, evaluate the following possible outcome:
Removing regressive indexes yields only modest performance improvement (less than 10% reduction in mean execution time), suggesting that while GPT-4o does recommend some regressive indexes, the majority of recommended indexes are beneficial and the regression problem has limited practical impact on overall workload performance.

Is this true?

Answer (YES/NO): NO